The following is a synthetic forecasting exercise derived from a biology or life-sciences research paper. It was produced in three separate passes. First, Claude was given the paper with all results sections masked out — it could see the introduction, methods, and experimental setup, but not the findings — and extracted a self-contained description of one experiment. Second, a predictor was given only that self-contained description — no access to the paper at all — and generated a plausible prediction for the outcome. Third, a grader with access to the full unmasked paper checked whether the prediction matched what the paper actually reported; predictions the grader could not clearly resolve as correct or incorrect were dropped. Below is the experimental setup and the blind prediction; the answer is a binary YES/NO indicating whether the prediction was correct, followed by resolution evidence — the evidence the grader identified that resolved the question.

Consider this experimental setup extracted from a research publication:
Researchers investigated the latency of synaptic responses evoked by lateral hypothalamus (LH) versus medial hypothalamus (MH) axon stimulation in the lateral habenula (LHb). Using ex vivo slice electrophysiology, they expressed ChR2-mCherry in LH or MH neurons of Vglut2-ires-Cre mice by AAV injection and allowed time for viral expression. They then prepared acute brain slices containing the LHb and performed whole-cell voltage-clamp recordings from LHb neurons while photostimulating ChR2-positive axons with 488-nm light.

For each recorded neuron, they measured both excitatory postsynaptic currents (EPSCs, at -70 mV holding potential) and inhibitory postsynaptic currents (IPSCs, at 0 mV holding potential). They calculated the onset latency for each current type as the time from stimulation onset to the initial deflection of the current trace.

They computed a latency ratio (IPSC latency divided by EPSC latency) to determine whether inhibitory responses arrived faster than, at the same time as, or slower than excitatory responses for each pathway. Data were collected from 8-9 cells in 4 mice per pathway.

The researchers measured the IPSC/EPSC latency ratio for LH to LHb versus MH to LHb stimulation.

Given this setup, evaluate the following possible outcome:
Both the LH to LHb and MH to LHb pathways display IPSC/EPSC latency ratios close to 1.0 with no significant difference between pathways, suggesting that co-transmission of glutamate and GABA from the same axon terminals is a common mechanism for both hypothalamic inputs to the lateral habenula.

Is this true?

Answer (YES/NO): NO